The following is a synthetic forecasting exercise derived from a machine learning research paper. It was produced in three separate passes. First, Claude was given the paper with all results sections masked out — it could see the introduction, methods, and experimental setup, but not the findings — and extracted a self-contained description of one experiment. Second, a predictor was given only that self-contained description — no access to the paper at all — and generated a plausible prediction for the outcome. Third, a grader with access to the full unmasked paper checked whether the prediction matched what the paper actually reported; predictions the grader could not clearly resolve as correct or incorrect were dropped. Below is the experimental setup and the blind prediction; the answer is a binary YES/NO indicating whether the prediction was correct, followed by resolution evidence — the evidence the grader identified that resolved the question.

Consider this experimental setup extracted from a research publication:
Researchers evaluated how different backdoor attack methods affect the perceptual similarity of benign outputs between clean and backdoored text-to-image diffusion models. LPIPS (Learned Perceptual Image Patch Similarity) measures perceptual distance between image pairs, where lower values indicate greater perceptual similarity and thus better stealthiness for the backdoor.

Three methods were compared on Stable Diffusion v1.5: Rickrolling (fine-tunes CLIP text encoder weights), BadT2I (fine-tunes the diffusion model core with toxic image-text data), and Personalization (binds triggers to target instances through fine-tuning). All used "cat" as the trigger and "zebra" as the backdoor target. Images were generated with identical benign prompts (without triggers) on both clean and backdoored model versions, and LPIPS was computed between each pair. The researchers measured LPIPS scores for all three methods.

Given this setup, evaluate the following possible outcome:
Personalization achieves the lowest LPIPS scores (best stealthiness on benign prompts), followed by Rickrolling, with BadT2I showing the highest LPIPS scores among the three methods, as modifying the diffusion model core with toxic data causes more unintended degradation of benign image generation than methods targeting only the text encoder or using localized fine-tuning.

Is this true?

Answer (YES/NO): NO